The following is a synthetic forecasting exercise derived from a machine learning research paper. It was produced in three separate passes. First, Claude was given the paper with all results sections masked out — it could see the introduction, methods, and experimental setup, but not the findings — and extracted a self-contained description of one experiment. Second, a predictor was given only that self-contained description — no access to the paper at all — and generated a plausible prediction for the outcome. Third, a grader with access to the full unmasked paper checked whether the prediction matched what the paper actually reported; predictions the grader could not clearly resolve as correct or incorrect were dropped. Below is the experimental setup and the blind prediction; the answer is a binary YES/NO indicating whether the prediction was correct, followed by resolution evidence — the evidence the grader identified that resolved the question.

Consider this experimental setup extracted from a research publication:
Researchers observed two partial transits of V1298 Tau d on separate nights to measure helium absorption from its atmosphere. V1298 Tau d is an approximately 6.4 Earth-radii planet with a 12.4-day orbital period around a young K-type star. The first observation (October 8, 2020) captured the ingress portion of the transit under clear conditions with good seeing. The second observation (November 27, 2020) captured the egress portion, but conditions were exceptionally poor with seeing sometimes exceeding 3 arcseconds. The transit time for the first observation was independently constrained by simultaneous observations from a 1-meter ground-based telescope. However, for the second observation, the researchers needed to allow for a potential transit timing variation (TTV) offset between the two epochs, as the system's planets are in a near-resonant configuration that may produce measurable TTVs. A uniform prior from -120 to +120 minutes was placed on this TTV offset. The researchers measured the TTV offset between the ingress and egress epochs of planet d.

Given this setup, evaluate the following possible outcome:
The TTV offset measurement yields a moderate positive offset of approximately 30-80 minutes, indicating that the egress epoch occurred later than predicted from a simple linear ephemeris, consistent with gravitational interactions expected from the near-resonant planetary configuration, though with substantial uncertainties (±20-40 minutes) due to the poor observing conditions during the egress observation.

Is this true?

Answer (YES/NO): NO